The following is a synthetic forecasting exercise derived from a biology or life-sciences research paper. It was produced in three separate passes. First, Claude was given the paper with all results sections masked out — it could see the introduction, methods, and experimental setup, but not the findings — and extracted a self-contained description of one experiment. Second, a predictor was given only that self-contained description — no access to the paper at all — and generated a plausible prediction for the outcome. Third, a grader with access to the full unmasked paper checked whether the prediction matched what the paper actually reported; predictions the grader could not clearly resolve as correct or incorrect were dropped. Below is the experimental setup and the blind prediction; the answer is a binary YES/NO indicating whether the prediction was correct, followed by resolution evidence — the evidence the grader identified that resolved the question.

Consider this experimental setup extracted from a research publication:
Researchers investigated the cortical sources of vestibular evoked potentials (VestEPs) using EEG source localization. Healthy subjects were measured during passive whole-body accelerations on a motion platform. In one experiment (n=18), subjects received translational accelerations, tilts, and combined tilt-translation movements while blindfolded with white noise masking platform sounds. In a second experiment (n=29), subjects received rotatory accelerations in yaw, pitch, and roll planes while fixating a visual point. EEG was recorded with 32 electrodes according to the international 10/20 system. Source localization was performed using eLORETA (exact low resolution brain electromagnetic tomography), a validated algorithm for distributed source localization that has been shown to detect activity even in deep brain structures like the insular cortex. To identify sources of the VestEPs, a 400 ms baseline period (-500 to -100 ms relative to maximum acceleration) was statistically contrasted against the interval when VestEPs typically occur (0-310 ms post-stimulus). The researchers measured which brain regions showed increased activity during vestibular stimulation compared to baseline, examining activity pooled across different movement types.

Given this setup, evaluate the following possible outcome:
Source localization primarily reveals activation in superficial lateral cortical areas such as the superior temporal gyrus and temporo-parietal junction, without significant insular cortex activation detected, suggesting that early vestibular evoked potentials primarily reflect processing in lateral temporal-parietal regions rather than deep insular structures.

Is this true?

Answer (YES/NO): NO